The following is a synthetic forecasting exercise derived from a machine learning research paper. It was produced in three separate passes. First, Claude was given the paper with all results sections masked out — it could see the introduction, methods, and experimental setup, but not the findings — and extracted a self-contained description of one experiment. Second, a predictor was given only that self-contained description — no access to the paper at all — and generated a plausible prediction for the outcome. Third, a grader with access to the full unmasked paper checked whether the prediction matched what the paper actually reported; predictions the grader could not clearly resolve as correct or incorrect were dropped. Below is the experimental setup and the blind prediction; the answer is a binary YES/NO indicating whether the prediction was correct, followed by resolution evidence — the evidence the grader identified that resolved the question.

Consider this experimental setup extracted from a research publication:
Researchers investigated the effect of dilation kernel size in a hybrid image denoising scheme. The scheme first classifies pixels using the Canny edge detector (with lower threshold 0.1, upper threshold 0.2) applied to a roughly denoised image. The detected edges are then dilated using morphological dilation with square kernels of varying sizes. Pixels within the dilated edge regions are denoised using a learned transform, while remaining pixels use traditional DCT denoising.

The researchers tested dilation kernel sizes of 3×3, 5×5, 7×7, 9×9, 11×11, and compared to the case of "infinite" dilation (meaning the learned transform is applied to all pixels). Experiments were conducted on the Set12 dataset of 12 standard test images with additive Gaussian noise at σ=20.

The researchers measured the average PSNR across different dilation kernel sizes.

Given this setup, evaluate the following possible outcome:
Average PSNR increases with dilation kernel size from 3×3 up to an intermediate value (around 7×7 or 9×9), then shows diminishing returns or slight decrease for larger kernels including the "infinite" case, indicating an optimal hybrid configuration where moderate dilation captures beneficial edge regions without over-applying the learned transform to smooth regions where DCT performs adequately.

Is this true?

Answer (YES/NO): NO